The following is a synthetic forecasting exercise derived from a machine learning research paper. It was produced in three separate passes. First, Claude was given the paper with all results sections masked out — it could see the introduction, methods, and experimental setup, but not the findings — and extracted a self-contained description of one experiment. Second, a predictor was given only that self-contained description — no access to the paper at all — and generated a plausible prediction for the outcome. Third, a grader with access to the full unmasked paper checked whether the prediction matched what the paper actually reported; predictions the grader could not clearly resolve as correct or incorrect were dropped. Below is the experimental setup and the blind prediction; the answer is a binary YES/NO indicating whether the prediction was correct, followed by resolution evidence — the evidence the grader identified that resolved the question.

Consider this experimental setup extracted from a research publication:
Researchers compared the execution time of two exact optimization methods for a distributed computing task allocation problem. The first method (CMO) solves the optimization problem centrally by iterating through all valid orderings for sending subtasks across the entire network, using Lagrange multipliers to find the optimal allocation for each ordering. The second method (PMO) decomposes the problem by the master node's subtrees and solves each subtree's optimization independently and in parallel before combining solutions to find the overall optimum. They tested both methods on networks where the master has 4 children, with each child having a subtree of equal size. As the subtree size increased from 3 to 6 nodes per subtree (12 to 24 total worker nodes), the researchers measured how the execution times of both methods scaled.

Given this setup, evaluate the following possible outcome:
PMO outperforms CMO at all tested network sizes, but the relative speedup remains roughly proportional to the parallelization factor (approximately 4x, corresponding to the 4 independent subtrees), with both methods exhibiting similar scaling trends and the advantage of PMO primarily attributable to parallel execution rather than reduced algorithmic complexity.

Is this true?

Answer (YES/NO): NO